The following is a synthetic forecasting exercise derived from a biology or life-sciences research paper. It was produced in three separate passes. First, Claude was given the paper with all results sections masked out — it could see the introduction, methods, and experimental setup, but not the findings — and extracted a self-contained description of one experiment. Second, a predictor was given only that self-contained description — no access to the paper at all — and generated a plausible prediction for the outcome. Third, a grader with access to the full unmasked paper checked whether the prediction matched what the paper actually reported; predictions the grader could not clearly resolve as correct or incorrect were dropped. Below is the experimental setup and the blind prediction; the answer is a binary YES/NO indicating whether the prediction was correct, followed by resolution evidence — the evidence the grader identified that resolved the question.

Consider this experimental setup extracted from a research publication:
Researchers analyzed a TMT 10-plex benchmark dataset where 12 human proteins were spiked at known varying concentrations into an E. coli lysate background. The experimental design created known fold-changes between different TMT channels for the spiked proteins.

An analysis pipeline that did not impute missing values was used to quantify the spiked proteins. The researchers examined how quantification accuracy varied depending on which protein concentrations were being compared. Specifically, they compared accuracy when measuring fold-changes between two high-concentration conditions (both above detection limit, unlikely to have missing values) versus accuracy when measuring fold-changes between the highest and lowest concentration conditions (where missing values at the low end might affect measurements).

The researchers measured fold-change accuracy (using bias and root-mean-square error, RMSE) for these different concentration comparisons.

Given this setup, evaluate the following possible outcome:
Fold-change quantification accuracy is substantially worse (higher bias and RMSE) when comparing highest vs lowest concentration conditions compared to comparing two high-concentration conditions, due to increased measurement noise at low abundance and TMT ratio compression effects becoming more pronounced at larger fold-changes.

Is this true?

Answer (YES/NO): YES